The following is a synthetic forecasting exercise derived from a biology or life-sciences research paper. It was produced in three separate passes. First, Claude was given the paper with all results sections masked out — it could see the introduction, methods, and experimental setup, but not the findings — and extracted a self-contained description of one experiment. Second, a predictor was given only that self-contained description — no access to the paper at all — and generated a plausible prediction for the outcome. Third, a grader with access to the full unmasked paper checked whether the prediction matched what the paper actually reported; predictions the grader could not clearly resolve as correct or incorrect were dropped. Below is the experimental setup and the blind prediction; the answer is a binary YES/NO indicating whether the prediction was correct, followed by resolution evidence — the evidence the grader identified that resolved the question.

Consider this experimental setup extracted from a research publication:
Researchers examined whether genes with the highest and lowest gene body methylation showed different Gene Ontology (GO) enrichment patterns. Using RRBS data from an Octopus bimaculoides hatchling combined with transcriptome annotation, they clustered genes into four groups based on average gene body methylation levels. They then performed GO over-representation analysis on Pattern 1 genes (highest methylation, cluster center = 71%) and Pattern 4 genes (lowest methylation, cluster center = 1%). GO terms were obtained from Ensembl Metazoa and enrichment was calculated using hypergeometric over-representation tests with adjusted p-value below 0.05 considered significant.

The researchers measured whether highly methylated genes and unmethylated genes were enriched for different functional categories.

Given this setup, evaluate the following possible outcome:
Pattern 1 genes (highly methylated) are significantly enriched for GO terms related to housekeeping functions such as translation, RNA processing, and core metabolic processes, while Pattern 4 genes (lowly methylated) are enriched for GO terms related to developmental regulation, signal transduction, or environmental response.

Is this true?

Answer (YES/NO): NO